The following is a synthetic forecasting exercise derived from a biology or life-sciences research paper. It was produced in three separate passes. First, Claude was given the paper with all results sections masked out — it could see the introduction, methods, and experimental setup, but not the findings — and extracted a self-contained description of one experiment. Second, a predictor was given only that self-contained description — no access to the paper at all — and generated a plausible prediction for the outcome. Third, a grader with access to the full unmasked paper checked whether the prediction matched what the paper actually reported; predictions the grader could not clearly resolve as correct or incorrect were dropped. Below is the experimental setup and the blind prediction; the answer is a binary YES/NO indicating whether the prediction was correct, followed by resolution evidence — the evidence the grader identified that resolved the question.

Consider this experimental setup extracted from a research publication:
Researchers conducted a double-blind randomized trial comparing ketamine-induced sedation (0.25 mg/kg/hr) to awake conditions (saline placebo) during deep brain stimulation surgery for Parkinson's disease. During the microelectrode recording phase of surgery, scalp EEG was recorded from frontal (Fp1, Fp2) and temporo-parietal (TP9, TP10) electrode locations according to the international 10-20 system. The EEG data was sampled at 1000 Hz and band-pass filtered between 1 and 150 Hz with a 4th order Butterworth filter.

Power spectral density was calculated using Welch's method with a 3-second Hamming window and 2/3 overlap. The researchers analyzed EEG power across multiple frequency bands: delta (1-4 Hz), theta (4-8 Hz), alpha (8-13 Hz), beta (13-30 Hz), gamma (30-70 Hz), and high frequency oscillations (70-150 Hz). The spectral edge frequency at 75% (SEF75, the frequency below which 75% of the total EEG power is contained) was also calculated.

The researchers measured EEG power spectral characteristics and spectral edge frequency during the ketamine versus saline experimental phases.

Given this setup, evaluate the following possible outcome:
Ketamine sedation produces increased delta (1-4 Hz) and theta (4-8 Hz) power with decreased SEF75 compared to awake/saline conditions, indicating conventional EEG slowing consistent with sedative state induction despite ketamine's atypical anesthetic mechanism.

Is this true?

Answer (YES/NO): NO